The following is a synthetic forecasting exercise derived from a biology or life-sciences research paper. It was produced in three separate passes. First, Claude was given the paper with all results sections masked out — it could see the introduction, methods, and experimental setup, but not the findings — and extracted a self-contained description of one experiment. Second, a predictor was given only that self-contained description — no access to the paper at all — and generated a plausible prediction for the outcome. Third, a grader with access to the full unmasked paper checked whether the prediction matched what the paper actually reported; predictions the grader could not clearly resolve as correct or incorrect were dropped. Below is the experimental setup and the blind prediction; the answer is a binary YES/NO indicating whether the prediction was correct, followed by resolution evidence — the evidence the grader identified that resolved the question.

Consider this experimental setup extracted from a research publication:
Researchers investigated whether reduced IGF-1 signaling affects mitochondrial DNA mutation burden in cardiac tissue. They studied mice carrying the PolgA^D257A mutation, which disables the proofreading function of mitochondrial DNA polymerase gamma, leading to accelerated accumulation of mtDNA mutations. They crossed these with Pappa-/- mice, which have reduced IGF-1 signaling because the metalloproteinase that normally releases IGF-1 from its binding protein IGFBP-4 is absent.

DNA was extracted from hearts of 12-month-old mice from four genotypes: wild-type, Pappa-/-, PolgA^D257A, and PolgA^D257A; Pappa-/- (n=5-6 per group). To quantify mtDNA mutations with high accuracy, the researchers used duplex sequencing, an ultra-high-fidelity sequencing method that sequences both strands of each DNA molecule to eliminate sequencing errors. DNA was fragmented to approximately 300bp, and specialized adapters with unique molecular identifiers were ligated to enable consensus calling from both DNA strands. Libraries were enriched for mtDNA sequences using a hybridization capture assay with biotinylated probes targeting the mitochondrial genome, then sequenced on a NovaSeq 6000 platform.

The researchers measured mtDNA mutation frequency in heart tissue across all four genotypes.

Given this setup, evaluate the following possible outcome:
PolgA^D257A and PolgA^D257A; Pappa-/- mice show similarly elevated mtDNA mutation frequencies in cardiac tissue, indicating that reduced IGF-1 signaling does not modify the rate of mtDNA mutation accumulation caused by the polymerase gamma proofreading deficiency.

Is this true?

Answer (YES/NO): YES